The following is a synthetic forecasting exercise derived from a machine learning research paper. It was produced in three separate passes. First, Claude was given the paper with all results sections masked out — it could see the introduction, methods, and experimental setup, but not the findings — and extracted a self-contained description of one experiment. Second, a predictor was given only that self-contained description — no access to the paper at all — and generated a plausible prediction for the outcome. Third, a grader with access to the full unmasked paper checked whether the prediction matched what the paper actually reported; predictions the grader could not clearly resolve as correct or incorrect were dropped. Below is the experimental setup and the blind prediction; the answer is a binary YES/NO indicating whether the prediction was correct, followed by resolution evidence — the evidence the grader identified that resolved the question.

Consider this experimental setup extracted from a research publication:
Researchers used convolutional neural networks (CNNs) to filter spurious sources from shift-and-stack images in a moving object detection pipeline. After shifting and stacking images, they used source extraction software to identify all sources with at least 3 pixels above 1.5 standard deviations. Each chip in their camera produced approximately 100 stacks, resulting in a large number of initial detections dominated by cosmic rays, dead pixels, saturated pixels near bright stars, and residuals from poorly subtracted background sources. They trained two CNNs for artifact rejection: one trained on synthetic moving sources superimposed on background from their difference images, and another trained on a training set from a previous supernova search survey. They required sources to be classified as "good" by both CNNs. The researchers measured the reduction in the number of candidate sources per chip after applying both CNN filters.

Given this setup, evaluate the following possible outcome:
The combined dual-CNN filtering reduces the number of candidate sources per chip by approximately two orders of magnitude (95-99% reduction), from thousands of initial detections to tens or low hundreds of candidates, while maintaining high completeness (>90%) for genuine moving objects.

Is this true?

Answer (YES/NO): NO